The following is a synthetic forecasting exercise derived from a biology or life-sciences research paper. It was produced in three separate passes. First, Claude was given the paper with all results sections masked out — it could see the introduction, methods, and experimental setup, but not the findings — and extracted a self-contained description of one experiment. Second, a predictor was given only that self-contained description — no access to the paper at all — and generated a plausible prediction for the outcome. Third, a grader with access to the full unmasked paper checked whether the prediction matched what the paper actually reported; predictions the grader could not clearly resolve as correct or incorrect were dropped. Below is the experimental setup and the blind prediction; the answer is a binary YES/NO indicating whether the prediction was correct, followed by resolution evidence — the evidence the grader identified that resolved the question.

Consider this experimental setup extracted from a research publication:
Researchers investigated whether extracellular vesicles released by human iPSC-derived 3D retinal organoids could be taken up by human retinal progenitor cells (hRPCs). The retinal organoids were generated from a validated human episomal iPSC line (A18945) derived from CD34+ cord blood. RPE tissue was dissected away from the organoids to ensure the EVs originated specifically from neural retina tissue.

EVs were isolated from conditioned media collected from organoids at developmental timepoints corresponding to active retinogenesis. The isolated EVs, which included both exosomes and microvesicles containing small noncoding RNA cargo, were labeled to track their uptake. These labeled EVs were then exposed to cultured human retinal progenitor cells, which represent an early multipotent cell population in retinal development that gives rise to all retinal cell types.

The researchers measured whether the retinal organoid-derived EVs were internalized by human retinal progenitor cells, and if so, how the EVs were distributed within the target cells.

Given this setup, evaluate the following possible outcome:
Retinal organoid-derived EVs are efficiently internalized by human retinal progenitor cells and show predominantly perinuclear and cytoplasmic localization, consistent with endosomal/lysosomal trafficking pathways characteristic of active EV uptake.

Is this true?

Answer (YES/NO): YES